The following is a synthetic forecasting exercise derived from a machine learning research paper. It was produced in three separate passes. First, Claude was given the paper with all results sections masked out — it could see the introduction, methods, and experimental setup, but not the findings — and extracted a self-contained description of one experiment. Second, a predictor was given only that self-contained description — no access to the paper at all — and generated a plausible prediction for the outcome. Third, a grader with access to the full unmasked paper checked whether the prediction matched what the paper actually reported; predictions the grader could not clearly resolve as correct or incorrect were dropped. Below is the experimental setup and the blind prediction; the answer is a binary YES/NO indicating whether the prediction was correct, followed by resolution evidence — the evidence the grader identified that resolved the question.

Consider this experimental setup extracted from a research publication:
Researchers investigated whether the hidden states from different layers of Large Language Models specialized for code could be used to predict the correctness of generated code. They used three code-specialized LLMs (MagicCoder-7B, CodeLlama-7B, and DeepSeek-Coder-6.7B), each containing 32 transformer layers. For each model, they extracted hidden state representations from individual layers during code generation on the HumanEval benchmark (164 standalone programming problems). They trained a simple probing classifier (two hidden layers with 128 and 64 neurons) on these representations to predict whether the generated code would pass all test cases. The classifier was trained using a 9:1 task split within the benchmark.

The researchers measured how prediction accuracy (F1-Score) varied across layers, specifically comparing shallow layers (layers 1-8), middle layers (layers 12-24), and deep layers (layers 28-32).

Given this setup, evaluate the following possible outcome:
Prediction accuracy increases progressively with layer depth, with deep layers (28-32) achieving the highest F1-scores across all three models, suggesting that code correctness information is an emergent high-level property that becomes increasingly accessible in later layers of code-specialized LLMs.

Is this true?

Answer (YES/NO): NO